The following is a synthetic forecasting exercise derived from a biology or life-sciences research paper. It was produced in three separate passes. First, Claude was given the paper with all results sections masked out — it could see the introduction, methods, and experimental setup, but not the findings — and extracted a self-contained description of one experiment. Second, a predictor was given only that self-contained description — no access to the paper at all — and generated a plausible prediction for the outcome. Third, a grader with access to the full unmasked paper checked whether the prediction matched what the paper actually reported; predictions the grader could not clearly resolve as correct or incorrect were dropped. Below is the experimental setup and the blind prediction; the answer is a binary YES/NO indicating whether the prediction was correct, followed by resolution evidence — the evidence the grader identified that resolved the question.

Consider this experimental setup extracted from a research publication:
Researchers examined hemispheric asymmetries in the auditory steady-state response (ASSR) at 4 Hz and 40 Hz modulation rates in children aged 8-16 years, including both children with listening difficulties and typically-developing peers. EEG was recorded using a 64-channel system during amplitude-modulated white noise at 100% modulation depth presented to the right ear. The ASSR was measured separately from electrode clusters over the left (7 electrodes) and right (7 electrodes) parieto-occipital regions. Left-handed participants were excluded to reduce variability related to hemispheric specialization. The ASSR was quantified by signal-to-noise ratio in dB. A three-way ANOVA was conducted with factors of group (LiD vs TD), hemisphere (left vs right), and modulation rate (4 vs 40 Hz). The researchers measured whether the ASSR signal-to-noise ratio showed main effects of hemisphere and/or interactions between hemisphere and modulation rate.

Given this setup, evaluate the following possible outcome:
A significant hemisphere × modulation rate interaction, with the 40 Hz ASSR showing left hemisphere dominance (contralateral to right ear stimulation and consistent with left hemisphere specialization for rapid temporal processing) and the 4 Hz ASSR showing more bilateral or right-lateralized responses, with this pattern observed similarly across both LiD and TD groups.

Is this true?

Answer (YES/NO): NO